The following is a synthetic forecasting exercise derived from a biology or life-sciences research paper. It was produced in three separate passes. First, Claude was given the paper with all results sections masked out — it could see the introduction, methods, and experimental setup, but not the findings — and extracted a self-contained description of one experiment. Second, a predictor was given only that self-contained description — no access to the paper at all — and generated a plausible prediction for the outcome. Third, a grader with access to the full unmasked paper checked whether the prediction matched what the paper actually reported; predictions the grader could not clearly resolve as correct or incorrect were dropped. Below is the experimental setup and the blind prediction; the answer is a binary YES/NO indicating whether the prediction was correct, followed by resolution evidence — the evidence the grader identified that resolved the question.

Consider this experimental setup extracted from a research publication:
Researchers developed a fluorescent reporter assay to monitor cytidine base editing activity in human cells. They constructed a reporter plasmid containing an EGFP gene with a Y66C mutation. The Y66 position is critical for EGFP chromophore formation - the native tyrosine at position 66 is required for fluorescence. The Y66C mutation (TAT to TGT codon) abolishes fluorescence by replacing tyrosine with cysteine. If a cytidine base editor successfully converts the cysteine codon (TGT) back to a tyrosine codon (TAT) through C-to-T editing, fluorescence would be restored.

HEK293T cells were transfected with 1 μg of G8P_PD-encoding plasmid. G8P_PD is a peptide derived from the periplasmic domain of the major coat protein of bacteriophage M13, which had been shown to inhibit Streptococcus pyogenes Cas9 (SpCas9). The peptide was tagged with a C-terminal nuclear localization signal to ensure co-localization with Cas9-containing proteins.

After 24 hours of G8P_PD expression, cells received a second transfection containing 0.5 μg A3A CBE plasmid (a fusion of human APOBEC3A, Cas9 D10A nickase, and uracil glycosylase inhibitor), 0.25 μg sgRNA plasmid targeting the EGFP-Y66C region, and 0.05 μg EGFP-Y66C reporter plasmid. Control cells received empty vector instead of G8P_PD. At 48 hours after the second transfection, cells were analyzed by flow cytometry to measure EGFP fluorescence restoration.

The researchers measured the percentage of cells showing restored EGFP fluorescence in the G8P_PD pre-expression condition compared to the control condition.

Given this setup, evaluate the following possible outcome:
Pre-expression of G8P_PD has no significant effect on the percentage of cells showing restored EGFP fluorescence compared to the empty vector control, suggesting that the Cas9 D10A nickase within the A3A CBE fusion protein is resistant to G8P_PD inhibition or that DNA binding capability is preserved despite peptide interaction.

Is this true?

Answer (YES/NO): NO